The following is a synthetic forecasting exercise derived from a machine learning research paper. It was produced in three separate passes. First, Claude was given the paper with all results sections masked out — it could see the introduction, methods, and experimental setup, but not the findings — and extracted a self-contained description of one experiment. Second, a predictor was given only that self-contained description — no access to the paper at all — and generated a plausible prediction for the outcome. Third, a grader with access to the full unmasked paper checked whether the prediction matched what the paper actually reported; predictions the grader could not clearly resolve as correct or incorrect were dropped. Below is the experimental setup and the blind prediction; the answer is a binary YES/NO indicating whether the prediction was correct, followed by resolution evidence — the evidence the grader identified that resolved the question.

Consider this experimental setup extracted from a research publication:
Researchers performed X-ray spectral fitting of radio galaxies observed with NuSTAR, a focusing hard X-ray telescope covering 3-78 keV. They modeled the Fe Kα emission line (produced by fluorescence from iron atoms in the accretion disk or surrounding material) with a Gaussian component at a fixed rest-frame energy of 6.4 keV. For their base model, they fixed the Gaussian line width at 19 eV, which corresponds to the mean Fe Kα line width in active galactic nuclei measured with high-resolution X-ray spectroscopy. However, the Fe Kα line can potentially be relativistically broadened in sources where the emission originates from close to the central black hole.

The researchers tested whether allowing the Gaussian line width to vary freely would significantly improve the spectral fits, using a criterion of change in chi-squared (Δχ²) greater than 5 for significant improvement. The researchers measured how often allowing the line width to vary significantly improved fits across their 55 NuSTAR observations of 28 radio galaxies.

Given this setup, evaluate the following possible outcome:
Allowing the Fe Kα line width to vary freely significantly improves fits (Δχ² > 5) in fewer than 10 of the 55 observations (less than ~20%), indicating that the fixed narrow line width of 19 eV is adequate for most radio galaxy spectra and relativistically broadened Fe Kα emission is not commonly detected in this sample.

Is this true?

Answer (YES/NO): YES